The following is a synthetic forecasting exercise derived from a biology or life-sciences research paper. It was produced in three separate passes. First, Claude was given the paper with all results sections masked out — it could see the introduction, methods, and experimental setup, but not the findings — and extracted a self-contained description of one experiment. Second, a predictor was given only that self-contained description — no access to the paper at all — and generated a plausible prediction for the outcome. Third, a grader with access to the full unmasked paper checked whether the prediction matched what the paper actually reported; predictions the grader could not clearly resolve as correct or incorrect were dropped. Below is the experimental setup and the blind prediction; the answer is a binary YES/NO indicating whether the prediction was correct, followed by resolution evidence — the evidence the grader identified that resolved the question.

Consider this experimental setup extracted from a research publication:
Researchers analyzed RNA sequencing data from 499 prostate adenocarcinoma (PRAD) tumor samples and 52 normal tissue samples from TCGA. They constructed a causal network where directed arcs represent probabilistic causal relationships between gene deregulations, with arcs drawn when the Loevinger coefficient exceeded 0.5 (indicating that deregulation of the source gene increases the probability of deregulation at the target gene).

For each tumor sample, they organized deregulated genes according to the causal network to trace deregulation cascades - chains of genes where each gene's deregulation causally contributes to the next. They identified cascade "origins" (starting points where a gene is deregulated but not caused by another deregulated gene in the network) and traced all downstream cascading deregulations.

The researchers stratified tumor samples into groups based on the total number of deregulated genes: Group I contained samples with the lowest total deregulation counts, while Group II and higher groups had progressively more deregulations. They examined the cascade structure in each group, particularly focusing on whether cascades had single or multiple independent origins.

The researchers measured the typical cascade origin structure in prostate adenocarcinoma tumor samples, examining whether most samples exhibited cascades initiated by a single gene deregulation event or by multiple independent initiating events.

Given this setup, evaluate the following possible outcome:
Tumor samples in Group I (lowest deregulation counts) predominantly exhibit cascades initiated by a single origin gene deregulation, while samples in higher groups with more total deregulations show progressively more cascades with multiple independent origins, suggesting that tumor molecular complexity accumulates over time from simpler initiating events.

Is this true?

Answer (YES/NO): NO